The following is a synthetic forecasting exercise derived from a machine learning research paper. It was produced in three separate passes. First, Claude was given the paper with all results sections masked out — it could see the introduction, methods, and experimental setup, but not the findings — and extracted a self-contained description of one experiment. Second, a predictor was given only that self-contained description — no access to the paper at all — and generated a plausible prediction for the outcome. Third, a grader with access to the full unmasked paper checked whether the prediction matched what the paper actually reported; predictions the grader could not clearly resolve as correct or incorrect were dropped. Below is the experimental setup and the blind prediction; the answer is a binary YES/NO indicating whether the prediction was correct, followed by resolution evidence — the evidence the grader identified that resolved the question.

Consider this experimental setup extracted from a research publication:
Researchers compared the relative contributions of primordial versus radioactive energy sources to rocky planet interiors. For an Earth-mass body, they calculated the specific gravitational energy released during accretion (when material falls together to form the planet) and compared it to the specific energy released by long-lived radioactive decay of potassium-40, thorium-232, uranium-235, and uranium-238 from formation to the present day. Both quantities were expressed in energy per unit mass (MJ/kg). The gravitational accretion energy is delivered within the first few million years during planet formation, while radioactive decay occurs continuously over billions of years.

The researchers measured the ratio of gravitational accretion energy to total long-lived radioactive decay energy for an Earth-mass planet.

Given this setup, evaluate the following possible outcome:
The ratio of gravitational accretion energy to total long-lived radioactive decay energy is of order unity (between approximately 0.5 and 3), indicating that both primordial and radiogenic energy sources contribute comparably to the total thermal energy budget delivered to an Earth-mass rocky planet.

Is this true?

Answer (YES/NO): NO